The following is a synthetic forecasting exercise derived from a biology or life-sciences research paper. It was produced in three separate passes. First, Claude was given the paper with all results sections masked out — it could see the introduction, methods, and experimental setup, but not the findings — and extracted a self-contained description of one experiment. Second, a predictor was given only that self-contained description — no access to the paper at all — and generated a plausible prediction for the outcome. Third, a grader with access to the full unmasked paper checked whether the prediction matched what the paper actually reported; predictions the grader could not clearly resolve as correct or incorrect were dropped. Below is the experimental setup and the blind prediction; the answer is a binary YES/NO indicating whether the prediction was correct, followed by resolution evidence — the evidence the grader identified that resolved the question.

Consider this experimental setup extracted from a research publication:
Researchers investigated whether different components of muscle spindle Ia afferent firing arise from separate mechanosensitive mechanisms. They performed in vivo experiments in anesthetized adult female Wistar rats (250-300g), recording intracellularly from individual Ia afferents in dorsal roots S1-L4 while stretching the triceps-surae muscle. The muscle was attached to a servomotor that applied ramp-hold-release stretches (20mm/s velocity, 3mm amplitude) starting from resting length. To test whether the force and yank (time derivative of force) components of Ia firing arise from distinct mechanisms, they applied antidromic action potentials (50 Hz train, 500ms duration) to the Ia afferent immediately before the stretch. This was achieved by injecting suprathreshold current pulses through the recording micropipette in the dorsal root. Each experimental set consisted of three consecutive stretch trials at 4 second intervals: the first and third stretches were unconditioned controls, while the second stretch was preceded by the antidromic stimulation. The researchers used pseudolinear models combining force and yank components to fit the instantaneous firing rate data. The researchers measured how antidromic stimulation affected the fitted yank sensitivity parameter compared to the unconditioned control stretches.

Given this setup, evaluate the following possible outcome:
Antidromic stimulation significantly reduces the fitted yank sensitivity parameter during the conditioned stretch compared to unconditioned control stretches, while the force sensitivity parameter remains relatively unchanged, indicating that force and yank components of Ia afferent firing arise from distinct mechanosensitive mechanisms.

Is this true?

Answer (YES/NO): YES